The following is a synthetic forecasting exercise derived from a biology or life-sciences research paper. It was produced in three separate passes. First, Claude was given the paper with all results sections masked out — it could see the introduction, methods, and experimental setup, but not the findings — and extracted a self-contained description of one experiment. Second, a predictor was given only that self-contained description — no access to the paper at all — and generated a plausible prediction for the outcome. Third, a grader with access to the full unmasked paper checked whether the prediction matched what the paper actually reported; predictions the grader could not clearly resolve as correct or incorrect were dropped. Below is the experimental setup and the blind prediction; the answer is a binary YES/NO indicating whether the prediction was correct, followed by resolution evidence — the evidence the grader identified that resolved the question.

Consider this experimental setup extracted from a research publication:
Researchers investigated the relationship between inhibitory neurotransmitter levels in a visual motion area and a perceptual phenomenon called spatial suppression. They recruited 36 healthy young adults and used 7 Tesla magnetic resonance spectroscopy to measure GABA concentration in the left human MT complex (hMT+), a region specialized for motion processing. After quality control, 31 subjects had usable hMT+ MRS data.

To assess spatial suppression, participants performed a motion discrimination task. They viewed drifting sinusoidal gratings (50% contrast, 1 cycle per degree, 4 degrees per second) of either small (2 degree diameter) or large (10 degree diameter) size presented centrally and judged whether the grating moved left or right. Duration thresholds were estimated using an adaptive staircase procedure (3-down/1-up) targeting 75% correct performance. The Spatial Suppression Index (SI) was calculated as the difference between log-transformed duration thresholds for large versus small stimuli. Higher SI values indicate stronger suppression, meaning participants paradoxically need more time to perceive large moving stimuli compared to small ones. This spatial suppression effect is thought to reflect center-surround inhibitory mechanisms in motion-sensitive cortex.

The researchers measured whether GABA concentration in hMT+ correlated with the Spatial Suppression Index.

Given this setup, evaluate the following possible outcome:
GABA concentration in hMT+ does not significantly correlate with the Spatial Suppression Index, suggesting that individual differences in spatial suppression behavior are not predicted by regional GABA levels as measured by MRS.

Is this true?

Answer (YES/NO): NO